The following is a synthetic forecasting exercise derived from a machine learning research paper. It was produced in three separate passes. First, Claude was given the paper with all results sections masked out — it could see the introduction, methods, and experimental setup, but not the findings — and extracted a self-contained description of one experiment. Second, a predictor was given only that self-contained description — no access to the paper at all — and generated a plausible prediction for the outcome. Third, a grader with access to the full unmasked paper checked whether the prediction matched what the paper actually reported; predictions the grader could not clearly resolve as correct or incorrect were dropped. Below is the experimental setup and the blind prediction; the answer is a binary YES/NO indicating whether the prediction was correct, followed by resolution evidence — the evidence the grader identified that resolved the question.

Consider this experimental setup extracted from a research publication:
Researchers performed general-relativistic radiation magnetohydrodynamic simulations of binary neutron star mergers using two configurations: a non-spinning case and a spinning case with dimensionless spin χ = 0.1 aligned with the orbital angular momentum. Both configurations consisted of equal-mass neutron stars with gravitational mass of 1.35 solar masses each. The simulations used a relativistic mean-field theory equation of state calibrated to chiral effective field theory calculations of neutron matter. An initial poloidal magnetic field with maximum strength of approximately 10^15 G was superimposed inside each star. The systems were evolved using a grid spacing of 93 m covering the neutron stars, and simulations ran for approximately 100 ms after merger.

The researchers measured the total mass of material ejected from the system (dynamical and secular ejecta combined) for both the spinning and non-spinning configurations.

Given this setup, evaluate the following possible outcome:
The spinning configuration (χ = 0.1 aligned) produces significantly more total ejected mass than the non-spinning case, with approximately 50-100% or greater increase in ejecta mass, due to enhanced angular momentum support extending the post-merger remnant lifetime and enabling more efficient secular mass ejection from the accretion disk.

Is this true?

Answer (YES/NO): NO